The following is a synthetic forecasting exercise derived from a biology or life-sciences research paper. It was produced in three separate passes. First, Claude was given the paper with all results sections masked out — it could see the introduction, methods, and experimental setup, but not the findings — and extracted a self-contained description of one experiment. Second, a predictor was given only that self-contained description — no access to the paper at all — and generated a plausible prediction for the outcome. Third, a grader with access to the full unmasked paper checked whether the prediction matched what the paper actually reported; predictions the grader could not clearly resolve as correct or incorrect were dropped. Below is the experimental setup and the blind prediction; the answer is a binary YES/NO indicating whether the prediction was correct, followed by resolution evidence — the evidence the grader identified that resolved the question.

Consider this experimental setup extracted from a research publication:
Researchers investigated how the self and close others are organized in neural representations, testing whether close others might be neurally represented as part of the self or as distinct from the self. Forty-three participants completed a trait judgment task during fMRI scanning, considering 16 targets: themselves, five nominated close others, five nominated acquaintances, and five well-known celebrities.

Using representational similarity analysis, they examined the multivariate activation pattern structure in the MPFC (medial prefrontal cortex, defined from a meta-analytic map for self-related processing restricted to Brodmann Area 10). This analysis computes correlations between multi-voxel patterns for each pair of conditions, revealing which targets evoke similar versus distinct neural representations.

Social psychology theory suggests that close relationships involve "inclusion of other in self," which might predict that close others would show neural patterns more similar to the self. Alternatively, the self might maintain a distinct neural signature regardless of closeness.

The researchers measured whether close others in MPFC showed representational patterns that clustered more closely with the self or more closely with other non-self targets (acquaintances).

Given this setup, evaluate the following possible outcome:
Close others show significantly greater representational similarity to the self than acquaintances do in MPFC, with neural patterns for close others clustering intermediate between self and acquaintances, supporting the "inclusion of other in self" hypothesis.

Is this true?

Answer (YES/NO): NO